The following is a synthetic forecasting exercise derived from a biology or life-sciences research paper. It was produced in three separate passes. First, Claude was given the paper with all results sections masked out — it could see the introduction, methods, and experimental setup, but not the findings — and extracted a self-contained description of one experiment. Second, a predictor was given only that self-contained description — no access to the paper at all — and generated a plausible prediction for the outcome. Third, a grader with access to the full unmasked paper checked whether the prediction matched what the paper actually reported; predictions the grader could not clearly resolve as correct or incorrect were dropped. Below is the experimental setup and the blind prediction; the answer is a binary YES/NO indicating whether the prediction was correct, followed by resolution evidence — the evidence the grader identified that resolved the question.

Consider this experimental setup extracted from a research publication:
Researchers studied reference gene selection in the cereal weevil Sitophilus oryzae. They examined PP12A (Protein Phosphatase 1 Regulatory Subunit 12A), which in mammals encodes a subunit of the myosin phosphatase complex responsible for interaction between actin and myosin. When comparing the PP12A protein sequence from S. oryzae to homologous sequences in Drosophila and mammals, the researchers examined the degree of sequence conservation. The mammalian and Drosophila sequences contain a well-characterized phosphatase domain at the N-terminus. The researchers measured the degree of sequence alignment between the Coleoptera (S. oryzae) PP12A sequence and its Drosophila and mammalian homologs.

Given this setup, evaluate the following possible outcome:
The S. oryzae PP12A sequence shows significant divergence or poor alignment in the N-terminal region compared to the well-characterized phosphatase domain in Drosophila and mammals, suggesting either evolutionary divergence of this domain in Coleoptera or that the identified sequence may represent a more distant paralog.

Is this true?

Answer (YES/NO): NO